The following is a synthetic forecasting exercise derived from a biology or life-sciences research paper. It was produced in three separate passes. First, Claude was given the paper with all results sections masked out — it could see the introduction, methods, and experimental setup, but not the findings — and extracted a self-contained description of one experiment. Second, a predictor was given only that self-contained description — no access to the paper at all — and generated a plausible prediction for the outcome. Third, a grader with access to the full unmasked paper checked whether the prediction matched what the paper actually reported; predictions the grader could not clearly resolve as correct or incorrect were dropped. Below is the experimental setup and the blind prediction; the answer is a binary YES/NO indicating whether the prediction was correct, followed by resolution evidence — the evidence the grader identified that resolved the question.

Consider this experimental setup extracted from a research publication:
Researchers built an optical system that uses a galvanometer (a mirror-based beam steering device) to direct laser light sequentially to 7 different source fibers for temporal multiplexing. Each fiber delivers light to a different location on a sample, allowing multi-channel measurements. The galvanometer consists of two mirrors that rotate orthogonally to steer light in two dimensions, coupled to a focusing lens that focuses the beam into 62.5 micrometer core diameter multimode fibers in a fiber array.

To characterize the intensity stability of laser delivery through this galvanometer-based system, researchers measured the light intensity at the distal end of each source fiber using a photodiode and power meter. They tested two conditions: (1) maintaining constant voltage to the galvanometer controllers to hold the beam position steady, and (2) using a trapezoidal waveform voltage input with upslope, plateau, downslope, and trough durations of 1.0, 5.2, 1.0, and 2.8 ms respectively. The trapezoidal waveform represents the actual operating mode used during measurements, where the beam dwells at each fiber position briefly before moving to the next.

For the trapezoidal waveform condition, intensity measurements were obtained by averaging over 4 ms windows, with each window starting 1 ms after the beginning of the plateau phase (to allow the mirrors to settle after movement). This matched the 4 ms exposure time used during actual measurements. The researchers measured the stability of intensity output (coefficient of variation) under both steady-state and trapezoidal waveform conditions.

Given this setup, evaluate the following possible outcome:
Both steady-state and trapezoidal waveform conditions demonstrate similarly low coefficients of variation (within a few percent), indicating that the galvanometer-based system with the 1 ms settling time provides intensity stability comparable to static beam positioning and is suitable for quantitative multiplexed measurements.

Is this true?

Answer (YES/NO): YES